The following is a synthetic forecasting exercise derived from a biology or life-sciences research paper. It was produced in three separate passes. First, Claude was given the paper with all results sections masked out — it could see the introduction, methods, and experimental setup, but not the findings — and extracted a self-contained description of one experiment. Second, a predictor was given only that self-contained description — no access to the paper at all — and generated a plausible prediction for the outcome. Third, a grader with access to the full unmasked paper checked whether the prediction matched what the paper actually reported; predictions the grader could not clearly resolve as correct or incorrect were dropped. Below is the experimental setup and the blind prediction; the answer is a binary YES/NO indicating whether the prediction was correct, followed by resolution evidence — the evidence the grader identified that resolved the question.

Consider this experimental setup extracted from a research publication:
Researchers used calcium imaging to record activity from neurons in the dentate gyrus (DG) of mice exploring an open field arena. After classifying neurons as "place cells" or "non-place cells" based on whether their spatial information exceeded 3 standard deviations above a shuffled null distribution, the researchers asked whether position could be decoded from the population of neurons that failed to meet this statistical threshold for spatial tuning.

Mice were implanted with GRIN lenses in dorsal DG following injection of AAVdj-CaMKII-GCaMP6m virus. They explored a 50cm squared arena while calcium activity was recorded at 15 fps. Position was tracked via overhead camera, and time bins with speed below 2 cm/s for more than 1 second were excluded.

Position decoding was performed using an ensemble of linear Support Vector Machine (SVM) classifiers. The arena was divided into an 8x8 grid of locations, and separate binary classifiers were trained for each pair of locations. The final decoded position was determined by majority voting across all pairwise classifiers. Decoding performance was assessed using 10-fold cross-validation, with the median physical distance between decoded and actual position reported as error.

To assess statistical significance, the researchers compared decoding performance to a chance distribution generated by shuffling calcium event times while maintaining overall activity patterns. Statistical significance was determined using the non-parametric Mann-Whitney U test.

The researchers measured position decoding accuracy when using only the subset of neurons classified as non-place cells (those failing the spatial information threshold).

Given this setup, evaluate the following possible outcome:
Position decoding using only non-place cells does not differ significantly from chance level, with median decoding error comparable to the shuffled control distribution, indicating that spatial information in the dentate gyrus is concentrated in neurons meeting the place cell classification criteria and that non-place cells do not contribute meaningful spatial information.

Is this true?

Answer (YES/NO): NO